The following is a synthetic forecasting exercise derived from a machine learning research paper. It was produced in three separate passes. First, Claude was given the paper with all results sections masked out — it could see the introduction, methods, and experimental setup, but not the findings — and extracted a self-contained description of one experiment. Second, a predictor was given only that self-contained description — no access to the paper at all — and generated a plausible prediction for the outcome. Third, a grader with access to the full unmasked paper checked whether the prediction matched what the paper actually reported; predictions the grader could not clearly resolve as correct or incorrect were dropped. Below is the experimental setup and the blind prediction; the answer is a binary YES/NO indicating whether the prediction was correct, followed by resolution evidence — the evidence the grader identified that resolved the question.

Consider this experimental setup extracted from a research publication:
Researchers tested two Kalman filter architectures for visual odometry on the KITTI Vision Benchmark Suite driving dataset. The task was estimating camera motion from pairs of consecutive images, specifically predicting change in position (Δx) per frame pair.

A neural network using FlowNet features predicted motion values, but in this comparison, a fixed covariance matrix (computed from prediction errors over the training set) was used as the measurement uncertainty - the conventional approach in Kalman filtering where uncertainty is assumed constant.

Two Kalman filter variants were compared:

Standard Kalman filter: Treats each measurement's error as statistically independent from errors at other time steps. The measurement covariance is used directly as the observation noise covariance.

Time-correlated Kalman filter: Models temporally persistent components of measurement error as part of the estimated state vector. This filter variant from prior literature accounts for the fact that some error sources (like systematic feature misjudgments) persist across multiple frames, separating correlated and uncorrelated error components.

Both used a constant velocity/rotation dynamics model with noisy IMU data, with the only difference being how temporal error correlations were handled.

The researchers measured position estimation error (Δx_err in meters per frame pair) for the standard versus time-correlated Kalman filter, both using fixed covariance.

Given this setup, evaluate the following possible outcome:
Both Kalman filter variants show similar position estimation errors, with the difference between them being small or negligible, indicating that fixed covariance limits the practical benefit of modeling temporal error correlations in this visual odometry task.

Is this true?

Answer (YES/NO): NO